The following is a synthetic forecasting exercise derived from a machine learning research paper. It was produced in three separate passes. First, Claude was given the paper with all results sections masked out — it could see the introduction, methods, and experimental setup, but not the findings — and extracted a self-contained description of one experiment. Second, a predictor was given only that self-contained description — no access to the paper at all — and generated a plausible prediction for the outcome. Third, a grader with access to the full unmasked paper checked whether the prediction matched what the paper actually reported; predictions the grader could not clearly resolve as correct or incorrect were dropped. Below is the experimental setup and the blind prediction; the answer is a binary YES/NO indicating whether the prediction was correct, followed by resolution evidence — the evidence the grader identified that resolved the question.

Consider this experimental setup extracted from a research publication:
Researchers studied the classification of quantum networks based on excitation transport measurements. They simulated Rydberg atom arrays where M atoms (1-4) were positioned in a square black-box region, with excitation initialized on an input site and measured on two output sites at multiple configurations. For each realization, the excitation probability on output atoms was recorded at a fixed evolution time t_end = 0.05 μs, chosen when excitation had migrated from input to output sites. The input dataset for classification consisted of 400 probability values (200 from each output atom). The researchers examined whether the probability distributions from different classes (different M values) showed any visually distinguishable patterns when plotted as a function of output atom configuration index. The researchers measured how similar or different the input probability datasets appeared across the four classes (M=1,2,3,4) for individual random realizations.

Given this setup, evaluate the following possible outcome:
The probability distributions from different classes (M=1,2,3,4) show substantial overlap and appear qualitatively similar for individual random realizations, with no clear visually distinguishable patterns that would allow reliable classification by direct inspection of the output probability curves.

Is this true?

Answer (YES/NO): YES